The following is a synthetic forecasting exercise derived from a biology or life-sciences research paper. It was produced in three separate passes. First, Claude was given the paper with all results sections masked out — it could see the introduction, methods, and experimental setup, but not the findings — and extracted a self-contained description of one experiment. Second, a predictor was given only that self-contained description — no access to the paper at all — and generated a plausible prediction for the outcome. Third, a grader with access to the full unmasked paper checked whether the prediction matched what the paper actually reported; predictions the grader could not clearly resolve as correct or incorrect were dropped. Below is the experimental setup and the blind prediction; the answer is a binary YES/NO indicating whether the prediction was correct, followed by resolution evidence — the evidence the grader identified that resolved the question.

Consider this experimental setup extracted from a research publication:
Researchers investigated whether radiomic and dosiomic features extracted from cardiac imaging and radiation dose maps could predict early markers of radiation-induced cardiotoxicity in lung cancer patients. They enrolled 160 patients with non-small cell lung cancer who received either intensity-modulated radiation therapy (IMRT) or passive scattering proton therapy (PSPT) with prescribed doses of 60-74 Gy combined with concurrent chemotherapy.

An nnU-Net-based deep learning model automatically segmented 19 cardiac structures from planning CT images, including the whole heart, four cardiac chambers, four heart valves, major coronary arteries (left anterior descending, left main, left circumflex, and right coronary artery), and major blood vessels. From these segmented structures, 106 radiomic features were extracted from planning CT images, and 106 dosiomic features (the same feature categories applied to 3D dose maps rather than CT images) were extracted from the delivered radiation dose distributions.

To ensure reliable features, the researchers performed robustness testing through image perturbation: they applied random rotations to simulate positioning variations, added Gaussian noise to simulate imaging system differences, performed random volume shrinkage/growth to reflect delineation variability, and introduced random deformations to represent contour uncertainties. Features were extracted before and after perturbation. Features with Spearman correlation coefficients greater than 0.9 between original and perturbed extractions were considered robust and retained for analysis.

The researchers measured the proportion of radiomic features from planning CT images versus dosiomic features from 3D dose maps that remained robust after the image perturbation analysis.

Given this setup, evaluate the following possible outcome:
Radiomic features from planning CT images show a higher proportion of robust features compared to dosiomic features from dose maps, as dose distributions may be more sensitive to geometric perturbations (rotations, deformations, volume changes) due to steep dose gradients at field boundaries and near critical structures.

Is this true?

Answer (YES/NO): NO